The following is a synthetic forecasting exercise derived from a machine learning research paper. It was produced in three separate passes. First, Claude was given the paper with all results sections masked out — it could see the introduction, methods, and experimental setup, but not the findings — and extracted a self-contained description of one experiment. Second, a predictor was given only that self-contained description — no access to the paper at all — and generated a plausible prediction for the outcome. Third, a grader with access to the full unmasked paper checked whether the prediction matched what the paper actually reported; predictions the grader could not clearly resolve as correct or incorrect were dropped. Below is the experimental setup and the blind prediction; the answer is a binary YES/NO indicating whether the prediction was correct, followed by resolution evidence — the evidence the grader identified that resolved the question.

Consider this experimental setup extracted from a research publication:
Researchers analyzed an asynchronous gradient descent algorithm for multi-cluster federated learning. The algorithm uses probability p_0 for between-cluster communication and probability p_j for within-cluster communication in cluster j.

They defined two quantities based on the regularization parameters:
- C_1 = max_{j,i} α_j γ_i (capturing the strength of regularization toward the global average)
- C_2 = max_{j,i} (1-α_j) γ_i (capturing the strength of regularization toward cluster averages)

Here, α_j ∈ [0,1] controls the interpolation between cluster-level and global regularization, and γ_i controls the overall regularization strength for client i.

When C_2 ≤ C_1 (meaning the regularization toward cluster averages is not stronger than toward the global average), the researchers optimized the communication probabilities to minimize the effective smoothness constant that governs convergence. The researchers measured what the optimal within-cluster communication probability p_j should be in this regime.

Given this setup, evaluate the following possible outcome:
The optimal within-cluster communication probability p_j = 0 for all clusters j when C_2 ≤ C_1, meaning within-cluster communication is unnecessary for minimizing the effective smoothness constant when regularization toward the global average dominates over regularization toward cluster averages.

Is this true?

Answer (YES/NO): YES